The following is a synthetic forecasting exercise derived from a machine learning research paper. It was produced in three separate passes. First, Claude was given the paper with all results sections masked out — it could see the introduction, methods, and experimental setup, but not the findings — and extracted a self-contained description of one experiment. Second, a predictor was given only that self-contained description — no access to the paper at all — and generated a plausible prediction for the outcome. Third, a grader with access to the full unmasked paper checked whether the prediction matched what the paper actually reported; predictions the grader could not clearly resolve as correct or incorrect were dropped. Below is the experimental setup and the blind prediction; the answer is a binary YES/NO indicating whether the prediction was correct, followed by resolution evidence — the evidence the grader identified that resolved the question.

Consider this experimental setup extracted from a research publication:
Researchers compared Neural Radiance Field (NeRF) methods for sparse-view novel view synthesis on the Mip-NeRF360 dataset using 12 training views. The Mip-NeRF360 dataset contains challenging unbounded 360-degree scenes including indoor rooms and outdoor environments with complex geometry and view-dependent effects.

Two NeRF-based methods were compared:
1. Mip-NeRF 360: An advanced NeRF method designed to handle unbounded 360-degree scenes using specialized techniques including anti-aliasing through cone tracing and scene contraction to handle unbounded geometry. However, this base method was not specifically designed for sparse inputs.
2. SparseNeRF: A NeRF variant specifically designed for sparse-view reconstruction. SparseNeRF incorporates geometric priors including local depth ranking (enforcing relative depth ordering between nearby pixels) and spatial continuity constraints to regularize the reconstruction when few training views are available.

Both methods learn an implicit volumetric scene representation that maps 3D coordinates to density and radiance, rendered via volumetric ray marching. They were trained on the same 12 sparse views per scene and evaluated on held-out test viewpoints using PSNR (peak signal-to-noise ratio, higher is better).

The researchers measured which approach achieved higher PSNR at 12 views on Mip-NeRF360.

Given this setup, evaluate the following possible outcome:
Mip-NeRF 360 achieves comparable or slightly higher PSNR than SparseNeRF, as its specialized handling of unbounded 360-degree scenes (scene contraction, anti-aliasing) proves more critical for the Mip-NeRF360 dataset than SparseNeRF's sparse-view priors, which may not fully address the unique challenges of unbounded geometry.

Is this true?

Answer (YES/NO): YES